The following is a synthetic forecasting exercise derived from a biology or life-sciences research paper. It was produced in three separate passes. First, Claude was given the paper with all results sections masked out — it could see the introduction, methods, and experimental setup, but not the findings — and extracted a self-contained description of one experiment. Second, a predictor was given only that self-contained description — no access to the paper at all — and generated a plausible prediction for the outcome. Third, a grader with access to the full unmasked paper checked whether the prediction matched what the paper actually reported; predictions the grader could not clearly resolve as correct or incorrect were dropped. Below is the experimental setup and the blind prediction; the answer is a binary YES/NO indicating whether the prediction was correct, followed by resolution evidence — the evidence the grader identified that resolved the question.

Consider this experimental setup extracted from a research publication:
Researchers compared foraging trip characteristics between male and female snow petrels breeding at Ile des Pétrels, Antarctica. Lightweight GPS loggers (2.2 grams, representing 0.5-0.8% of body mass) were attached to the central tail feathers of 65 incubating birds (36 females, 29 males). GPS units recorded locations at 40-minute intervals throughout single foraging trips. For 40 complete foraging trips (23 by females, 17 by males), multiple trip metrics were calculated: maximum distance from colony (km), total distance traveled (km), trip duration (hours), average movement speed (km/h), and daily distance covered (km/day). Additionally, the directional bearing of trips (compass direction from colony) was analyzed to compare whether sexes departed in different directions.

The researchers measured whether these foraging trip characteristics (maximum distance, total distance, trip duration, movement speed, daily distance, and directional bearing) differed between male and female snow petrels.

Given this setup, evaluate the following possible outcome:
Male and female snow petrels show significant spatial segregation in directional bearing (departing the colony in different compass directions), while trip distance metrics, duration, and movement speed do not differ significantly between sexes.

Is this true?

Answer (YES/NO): NO